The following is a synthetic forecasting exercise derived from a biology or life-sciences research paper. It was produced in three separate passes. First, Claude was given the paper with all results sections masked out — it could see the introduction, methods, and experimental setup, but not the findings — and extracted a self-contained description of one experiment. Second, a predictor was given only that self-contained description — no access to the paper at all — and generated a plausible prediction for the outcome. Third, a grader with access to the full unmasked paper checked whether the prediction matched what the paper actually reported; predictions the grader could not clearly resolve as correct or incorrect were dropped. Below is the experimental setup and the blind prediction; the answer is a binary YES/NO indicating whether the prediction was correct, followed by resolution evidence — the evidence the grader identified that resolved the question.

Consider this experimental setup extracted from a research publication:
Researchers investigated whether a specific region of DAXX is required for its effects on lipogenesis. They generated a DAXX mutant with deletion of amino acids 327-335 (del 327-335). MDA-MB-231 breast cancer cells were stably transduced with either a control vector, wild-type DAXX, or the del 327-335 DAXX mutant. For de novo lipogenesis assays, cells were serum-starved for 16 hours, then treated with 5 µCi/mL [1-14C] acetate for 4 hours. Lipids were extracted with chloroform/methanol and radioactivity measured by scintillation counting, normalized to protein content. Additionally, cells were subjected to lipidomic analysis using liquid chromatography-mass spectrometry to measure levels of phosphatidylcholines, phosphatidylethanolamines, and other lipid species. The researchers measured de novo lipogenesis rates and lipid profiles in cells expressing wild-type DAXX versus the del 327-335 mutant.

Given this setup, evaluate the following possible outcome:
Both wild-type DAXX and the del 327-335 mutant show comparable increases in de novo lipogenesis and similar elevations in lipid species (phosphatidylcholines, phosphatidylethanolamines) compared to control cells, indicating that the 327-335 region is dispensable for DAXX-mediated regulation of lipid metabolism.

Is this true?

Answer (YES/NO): NO